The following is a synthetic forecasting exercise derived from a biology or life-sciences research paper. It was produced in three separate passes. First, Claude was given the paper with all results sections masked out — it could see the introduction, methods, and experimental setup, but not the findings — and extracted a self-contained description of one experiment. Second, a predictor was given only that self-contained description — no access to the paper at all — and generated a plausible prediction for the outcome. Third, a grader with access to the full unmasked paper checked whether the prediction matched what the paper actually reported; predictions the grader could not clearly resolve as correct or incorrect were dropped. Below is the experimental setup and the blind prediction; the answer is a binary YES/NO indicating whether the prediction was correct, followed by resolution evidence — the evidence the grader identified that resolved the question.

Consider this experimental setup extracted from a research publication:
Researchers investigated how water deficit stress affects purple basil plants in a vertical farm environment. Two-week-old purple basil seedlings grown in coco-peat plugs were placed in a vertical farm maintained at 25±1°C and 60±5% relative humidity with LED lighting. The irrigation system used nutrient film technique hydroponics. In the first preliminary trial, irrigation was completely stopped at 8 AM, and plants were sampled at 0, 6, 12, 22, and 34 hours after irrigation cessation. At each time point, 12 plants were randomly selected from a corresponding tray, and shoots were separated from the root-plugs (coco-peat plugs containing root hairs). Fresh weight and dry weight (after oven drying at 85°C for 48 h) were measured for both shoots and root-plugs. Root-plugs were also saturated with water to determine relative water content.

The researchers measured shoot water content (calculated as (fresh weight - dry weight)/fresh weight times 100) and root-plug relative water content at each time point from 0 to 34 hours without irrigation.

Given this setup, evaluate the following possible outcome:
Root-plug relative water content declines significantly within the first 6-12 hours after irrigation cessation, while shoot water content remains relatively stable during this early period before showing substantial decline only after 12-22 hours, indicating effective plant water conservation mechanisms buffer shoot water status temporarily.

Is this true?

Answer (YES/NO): NO